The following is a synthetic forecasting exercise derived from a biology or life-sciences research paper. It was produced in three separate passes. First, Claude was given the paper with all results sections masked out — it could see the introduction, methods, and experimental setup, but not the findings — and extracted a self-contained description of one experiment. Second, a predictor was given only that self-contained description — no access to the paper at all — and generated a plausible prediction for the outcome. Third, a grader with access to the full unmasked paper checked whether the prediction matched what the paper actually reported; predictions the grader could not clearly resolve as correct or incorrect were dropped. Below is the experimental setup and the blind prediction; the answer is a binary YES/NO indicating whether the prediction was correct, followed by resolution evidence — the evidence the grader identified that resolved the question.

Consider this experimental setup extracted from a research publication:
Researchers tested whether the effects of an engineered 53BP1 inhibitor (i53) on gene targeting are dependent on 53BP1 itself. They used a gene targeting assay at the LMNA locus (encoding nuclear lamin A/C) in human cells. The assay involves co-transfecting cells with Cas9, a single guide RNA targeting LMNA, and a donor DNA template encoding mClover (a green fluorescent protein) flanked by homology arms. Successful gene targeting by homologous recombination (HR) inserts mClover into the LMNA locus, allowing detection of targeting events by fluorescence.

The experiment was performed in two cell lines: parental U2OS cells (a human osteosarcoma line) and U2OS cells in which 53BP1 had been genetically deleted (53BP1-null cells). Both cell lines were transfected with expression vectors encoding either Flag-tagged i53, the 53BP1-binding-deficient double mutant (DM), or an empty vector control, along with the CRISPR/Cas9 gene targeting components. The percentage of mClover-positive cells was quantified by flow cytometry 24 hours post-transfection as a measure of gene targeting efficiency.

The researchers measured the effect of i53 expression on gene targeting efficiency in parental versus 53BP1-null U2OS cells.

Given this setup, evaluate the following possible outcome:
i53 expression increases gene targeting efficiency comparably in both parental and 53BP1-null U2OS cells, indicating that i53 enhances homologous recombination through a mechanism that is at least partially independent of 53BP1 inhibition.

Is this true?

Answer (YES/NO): NO